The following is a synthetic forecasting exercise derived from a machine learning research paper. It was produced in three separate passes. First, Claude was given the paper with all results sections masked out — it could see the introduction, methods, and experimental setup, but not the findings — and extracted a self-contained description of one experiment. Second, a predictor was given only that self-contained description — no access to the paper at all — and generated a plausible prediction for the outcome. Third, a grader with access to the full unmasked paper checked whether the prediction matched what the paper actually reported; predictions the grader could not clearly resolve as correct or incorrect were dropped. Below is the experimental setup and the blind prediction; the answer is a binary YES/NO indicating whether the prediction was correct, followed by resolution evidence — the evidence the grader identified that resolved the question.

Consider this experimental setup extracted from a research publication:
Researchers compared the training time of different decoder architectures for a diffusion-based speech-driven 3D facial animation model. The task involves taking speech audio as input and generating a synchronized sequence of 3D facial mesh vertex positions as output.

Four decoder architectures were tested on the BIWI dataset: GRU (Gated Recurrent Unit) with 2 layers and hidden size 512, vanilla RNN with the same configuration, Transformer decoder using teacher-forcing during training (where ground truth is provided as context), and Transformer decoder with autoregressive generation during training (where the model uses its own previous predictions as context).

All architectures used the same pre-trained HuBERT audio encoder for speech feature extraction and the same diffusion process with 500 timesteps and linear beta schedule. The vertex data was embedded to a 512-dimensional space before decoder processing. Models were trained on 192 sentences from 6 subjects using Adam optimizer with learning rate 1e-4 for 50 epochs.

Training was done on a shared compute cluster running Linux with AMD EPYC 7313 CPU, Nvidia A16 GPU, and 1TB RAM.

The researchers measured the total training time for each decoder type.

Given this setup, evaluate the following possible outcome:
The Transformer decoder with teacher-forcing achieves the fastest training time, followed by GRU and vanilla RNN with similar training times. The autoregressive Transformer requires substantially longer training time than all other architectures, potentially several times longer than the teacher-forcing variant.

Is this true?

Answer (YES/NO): NO